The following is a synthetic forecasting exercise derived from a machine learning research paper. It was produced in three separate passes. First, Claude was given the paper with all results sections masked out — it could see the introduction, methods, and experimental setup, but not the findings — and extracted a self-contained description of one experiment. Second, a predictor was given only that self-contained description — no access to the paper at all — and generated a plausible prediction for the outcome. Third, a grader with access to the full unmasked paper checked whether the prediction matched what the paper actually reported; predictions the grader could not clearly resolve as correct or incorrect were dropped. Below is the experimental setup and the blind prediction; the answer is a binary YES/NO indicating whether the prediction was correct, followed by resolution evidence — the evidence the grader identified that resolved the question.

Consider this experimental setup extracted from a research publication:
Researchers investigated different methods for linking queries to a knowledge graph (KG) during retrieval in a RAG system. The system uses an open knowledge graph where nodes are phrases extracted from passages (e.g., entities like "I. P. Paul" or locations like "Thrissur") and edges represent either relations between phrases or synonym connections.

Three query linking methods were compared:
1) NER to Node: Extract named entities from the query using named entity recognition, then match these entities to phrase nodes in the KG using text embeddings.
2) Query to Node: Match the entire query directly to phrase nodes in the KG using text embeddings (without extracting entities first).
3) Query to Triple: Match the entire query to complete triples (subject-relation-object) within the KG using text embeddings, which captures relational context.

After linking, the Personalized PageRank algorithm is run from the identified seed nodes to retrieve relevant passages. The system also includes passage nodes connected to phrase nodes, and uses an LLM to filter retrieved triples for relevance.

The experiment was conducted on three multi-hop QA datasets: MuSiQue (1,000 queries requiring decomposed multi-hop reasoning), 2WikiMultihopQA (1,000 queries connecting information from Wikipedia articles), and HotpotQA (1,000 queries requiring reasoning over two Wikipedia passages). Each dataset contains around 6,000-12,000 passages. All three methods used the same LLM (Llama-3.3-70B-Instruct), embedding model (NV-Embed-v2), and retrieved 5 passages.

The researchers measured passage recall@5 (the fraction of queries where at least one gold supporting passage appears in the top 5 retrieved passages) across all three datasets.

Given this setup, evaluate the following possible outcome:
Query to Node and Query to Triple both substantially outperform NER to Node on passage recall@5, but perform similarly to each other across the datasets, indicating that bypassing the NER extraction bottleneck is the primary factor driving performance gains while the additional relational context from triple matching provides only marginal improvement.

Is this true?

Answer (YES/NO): NO